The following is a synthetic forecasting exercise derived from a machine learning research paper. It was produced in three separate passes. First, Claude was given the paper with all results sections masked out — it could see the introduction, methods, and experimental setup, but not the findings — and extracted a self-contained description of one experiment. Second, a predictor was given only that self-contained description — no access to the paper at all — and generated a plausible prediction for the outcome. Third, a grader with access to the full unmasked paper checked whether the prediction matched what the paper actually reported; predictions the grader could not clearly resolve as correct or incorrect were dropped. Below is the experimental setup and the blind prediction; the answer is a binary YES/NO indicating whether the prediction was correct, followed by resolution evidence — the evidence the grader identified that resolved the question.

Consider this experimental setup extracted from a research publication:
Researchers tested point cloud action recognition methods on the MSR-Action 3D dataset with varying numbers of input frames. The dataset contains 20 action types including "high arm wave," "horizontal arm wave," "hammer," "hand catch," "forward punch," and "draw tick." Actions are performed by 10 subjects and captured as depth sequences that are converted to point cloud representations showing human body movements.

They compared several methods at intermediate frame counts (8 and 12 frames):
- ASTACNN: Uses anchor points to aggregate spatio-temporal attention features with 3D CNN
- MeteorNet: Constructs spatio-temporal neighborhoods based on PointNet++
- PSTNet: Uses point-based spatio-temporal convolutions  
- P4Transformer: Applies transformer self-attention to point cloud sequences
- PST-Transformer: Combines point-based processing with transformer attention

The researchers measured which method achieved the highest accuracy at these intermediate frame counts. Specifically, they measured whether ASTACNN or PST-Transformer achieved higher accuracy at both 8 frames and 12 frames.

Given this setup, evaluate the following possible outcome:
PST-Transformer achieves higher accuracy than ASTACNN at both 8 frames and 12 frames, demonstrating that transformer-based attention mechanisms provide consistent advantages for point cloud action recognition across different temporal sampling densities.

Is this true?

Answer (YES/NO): NO